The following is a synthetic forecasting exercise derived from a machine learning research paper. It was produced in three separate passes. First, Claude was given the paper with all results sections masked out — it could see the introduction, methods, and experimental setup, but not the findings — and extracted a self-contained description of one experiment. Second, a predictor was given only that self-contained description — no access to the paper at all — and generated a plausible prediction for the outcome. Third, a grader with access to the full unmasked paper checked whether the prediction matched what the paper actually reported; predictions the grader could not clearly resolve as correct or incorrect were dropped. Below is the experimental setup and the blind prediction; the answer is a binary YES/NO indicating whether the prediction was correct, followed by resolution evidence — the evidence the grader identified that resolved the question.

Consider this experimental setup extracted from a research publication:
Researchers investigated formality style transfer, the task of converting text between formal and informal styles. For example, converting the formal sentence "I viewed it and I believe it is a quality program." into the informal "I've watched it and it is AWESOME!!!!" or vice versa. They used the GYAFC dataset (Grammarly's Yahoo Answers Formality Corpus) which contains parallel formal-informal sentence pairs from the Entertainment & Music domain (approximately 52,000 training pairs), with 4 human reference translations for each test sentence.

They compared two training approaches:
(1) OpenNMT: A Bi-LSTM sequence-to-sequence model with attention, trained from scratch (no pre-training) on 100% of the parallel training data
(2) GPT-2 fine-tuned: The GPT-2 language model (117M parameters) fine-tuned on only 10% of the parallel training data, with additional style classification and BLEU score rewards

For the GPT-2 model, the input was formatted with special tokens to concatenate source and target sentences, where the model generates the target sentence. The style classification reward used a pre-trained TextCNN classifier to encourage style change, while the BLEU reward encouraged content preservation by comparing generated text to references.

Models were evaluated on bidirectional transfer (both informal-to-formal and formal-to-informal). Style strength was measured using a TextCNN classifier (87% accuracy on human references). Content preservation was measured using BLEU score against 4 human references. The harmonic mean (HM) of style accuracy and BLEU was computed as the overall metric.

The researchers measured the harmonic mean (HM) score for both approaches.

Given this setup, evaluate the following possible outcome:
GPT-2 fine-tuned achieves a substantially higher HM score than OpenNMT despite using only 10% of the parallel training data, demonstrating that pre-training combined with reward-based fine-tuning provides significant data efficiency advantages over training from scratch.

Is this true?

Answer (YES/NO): YES